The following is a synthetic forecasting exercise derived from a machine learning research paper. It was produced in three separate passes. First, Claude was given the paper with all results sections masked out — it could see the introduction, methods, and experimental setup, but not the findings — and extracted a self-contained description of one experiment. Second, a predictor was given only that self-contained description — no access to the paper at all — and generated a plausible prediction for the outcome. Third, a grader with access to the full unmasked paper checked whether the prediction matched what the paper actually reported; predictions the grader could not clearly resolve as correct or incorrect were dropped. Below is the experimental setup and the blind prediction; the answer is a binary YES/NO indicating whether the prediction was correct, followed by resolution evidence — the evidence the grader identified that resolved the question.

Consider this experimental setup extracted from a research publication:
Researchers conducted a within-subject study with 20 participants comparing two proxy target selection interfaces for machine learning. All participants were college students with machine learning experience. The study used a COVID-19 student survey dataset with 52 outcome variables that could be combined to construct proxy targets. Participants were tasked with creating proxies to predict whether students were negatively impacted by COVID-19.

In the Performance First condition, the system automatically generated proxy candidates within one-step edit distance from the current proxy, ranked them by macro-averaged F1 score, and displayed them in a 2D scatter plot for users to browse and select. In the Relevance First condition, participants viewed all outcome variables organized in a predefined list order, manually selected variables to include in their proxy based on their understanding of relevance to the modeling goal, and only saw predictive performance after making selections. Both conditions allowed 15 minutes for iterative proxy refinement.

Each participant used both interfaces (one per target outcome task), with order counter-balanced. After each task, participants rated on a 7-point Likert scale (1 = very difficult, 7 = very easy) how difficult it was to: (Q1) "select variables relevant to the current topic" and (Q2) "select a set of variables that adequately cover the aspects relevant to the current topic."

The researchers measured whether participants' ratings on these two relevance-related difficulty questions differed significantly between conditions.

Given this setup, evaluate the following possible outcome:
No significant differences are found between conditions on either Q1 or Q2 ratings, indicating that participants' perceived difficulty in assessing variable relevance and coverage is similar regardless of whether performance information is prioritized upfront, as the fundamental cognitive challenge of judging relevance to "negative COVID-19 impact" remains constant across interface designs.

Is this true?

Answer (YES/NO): YES